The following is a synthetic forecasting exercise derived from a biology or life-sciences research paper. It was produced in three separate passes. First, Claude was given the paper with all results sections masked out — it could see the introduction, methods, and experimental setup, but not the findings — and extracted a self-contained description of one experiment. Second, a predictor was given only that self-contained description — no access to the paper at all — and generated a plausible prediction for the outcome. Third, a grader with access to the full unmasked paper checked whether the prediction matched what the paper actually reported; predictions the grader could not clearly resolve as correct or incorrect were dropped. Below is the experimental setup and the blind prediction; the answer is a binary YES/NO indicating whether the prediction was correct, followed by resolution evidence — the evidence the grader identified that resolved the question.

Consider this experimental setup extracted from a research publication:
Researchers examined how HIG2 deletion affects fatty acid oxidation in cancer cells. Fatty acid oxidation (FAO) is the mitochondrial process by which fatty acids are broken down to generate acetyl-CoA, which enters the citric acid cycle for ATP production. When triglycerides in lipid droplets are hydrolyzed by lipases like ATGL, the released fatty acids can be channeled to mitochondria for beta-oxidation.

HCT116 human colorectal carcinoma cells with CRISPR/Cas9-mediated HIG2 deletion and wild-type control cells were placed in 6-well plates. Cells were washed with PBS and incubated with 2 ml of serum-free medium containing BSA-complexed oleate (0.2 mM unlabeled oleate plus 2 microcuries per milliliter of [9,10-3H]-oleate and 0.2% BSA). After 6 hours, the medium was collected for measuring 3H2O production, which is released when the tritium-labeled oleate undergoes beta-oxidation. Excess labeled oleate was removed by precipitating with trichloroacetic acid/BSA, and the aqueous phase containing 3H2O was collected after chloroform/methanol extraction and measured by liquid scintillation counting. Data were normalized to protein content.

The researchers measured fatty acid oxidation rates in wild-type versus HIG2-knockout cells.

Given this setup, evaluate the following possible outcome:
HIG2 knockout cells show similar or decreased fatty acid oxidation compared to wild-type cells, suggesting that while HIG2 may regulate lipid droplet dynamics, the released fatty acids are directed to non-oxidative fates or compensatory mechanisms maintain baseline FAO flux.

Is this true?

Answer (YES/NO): NO